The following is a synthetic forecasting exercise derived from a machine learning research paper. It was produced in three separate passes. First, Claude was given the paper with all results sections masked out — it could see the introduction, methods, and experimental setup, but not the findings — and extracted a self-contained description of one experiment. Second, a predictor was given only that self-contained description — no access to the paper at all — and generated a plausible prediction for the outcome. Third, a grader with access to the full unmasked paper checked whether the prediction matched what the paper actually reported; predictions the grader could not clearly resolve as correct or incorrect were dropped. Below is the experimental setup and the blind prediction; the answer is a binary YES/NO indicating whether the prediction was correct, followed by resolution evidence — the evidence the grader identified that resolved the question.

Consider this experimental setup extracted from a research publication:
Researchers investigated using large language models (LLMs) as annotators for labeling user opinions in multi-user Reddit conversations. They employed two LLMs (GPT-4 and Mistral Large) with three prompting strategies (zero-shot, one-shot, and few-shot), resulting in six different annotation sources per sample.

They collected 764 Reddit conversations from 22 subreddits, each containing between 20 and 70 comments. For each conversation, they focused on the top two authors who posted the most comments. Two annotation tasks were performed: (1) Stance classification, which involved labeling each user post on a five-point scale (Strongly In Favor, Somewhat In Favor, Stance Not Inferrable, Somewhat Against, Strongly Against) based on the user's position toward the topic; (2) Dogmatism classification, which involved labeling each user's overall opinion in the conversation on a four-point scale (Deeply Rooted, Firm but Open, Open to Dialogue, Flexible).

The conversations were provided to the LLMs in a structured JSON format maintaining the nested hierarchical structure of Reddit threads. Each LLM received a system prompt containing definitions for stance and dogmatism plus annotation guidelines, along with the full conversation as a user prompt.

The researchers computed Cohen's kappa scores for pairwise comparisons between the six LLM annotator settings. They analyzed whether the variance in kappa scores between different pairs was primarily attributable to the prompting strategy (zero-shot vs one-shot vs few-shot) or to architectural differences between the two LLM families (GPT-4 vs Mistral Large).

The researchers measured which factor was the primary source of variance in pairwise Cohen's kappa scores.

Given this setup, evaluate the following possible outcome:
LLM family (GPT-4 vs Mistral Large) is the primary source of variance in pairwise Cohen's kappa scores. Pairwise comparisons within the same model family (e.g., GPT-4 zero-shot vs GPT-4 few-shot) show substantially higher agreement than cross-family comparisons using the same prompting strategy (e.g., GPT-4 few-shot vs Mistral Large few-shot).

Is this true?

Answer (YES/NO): YES